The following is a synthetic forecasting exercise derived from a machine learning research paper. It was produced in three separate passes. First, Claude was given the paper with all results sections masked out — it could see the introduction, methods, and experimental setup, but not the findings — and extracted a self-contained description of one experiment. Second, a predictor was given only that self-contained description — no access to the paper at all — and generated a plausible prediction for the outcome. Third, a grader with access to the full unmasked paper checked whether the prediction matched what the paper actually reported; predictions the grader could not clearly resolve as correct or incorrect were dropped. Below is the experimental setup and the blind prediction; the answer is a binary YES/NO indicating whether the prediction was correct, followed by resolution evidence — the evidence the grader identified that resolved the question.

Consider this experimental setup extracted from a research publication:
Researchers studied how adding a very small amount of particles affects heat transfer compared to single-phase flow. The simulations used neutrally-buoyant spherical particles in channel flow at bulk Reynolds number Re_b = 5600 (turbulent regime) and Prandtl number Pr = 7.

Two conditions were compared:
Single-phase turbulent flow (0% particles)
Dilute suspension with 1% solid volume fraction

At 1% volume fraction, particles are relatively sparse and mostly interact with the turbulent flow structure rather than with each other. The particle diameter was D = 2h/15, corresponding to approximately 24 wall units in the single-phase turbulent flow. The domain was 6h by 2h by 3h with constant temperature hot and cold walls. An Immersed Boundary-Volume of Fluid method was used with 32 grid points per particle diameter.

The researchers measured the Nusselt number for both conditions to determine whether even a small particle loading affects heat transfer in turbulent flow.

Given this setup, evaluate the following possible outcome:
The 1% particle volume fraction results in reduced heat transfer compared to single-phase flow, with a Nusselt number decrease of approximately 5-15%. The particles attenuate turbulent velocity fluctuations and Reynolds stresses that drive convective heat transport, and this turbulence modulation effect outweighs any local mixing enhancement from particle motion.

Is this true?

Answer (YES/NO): NO